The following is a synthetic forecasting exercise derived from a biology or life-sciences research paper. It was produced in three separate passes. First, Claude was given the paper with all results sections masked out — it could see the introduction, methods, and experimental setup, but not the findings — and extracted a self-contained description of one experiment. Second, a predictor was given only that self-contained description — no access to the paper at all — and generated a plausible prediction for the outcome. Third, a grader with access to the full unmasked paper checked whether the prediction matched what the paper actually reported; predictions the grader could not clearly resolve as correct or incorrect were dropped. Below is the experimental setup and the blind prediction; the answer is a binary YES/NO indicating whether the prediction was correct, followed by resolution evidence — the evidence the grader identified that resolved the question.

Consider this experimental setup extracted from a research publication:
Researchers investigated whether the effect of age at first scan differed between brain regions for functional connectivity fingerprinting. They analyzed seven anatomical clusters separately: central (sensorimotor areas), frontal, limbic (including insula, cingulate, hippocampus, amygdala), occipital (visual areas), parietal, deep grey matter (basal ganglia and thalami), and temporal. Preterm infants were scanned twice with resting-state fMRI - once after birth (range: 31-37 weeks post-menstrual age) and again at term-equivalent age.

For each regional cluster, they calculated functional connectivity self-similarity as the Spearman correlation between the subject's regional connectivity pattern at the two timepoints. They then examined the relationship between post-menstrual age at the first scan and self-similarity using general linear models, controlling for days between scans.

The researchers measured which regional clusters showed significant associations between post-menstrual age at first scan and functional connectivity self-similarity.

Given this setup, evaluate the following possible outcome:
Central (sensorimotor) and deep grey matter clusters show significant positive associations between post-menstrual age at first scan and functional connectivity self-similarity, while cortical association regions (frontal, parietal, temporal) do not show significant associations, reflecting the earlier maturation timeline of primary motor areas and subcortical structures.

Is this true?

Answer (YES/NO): NO